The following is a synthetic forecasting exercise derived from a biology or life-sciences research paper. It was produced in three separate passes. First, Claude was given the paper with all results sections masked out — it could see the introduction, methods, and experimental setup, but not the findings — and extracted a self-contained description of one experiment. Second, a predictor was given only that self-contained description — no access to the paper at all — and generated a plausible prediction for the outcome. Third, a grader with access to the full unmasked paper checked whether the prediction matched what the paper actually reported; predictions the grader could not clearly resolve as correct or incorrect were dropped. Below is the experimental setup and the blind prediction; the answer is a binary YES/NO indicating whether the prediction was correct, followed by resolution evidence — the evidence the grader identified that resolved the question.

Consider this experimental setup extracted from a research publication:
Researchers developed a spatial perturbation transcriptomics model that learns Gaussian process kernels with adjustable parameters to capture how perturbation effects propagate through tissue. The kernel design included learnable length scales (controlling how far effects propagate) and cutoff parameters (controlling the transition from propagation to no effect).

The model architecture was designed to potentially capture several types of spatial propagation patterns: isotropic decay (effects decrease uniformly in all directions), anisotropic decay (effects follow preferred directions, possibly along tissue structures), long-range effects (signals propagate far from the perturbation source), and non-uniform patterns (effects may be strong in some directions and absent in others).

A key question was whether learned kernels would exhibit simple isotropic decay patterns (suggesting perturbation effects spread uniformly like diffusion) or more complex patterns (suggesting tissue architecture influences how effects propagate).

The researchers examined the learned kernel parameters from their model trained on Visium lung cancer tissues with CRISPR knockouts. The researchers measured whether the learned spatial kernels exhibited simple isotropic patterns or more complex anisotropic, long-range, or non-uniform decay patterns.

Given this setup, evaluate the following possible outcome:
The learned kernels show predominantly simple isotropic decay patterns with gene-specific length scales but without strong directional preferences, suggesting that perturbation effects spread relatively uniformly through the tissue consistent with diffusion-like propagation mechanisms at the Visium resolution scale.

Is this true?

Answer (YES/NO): NO